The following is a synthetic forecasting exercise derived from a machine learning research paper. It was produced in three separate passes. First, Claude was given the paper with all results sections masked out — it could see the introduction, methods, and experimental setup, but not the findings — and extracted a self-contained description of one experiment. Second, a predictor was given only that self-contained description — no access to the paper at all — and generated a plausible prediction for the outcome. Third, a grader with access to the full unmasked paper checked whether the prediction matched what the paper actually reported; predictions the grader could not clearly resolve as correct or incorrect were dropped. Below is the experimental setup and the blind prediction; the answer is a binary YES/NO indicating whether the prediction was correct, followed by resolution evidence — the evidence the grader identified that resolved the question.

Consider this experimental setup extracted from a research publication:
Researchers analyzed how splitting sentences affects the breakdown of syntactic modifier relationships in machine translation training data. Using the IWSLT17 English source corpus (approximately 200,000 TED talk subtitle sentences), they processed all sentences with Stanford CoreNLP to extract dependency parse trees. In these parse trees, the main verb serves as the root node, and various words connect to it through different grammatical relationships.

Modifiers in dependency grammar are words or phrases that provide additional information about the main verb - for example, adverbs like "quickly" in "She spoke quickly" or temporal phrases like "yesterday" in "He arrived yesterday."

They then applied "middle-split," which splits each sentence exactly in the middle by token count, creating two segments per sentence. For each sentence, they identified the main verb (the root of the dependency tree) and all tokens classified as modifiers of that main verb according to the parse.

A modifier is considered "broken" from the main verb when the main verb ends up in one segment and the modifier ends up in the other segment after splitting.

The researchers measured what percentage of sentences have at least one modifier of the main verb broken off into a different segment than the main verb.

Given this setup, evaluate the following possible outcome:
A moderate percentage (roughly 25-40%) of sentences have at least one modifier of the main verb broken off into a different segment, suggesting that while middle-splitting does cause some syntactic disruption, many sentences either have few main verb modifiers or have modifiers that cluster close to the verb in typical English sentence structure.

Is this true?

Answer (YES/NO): NO